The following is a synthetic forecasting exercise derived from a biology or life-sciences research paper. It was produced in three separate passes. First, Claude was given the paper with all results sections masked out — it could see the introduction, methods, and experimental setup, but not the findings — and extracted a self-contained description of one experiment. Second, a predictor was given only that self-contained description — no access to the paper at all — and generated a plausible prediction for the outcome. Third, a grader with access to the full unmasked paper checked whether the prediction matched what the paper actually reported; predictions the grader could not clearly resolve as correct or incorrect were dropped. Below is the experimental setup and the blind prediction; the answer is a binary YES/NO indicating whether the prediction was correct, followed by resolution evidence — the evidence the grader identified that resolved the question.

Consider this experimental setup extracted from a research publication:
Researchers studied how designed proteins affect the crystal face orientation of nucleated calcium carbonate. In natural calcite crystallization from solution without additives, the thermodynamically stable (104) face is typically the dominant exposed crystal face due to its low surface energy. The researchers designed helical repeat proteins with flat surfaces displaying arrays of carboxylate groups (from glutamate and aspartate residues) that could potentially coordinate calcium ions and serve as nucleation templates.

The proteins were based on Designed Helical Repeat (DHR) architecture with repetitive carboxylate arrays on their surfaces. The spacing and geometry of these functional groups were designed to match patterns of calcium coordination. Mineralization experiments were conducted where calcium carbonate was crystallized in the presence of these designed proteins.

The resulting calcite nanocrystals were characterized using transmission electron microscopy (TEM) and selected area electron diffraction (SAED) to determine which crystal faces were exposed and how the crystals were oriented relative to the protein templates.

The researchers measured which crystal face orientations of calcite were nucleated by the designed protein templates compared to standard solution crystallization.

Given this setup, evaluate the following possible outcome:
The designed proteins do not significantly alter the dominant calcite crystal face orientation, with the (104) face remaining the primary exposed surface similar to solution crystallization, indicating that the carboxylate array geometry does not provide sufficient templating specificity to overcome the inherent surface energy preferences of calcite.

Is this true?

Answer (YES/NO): NO